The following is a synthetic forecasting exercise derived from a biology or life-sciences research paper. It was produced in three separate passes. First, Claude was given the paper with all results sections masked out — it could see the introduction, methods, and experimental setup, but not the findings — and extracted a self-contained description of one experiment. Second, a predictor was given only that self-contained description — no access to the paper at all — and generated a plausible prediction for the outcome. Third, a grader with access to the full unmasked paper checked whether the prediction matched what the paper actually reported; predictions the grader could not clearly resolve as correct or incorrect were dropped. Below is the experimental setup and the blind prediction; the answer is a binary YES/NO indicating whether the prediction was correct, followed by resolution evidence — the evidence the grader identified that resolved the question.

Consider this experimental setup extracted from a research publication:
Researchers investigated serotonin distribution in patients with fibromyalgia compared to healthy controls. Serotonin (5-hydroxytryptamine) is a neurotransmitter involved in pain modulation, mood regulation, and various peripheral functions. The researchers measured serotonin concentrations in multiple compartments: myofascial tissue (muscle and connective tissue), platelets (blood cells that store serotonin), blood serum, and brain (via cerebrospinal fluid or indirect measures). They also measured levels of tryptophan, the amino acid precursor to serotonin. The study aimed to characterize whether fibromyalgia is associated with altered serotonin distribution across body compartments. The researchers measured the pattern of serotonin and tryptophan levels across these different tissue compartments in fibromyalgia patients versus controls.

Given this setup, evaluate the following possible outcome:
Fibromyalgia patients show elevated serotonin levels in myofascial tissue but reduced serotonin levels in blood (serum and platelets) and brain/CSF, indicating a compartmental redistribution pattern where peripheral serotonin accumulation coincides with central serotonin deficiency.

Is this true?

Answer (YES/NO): NO